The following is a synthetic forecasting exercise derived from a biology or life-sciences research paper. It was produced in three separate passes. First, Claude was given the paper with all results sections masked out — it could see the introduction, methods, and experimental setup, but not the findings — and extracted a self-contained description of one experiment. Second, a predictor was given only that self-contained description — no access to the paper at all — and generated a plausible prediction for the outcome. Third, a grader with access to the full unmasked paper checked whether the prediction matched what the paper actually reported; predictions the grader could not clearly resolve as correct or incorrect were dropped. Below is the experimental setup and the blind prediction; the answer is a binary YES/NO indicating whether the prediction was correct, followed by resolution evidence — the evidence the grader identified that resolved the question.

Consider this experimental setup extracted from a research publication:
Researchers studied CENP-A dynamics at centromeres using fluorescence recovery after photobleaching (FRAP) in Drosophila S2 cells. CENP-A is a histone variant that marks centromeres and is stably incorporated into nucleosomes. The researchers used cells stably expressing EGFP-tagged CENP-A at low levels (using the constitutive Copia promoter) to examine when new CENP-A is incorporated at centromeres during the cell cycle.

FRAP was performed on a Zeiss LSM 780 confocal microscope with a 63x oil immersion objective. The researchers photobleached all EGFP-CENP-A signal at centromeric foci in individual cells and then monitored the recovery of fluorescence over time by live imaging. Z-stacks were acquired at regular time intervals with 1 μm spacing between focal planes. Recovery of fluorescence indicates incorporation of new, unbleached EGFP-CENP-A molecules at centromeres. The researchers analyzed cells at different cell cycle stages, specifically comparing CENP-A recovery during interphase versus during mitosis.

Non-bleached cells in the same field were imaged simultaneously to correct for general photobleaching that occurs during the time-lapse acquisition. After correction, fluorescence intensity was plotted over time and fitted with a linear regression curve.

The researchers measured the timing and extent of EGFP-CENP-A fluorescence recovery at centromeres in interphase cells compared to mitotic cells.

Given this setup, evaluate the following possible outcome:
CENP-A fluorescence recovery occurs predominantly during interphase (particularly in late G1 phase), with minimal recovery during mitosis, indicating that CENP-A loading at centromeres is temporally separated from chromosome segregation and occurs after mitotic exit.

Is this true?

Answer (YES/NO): NO